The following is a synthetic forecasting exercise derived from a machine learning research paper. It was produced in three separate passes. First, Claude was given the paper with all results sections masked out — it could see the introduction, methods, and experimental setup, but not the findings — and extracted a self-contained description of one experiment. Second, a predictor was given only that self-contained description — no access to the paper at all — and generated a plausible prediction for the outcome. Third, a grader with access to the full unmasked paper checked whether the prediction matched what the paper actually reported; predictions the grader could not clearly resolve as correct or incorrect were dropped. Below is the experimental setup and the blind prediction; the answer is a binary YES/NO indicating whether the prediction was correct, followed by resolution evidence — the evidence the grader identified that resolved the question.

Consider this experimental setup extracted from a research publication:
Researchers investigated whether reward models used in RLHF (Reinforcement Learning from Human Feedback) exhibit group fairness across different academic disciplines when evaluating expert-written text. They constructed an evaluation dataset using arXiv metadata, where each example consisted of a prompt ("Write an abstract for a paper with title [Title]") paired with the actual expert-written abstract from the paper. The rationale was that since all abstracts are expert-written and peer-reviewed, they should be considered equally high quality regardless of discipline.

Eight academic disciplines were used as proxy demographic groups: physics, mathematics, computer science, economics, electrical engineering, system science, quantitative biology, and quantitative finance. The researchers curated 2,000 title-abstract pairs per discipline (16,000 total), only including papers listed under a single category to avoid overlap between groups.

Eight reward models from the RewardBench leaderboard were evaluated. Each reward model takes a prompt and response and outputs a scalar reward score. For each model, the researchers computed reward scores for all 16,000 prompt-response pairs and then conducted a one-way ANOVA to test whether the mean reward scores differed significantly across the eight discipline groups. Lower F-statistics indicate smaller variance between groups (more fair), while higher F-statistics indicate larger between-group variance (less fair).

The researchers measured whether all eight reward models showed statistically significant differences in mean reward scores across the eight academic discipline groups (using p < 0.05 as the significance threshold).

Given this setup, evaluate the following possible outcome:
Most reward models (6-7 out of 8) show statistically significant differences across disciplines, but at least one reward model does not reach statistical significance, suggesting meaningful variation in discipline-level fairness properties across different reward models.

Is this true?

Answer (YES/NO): NO